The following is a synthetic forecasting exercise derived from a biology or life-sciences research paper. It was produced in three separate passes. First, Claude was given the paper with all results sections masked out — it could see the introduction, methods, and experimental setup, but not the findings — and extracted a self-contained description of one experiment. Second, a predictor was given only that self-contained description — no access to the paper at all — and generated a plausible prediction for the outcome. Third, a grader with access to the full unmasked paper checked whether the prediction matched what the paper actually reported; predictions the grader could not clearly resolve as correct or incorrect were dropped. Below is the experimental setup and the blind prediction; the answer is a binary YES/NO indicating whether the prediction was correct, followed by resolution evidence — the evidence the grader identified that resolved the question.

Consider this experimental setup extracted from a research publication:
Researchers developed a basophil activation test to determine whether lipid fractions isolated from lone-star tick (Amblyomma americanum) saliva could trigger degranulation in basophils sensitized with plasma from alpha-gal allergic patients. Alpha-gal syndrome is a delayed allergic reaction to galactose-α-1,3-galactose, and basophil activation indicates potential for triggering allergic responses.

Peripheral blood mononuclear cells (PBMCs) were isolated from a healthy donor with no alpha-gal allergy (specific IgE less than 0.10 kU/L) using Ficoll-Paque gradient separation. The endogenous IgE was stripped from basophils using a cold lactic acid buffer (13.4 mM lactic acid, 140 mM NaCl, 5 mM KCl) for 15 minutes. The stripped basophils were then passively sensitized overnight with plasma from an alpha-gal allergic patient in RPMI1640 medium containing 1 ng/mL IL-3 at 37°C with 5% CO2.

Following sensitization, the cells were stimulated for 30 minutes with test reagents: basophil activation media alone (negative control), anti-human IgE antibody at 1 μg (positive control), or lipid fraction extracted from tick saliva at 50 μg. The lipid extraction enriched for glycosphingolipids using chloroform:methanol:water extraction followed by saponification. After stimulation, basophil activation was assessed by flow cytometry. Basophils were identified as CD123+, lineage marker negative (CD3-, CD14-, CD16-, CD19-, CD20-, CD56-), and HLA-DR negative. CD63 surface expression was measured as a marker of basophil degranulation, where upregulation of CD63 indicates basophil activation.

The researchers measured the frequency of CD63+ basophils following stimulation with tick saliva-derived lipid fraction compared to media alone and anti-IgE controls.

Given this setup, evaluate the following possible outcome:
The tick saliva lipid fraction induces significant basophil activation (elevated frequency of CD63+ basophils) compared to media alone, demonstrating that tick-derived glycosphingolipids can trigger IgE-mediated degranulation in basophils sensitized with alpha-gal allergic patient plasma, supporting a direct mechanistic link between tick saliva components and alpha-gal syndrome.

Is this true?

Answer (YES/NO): YES